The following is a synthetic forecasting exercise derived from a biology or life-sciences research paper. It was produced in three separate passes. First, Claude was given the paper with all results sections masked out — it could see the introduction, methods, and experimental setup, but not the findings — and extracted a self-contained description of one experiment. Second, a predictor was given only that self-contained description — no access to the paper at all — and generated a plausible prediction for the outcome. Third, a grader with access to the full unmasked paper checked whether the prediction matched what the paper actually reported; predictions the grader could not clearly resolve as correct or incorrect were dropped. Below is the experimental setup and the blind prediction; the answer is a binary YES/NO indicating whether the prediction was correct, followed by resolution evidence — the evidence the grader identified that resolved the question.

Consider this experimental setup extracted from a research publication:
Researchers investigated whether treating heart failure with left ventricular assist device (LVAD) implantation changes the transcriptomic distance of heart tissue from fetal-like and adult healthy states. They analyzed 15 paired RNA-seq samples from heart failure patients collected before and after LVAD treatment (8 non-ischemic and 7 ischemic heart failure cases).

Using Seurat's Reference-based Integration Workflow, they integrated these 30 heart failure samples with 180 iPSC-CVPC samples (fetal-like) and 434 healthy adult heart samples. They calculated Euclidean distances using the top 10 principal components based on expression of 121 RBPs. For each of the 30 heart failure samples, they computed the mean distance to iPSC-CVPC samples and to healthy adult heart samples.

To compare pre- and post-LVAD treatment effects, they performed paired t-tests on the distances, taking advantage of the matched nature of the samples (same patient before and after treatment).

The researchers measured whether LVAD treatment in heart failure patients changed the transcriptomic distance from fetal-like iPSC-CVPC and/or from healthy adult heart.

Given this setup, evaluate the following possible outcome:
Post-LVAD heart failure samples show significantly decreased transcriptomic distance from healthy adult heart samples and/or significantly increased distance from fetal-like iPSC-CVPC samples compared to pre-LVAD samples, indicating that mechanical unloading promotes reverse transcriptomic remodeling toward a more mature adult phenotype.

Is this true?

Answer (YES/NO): YES